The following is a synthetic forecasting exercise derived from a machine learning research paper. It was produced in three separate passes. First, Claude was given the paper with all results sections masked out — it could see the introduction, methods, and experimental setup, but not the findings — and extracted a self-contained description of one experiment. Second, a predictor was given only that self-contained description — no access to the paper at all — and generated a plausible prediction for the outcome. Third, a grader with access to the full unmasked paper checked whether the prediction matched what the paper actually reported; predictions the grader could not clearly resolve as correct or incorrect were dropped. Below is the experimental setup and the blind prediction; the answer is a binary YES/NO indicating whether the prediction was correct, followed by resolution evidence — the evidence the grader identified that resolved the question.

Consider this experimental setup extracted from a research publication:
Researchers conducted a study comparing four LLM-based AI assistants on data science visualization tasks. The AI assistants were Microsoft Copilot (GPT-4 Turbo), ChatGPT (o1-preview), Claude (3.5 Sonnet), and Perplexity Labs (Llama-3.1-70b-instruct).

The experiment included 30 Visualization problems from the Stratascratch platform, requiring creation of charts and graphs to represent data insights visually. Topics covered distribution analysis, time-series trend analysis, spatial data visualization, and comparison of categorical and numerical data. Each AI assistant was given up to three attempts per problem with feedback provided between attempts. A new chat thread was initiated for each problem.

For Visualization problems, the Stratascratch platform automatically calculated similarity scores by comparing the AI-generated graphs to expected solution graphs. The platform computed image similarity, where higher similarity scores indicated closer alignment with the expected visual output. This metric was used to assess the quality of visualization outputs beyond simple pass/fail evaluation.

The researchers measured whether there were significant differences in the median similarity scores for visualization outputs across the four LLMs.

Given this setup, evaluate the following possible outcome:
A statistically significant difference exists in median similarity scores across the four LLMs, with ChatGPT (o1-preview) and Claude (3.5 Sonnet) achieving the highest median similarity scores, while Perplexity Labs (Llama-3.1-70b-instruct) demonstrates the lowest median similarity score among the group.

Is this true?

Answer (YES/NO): NO